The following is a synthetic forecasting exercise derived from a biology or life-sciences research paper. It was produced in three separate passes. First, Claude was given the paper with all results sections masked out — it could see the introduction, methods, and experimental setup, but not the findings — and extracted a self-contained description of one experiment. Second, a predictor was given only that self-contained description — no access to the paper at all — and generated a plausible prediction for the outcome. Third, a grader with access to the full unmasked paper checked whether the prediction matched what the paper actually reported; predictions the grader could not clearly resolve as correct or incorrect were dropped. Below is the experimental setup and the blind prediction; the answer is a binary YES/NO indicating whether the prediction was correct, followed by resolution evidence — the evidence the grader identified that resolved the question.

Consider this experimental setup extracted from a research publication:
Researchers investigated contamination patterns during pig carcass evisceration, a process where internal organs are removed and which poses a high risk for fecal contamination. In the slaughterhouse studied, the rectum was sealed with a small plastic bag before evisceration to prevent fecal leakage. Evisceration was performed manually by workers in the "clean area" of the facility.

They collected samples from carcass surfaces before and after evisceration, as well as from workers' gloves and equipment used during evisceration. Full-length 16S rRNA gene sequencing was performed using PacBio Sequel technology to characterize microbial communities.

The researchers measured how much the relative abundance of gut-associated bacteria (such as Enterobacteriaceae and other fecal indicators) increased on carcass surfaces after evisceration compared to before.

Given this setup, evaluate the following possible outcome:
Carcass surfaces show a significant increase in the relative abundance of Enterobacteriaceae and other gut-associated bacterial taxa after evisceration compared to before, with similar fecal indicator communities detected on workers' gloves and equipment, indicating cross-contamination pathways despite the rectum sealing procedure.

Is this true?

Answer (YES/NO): NO